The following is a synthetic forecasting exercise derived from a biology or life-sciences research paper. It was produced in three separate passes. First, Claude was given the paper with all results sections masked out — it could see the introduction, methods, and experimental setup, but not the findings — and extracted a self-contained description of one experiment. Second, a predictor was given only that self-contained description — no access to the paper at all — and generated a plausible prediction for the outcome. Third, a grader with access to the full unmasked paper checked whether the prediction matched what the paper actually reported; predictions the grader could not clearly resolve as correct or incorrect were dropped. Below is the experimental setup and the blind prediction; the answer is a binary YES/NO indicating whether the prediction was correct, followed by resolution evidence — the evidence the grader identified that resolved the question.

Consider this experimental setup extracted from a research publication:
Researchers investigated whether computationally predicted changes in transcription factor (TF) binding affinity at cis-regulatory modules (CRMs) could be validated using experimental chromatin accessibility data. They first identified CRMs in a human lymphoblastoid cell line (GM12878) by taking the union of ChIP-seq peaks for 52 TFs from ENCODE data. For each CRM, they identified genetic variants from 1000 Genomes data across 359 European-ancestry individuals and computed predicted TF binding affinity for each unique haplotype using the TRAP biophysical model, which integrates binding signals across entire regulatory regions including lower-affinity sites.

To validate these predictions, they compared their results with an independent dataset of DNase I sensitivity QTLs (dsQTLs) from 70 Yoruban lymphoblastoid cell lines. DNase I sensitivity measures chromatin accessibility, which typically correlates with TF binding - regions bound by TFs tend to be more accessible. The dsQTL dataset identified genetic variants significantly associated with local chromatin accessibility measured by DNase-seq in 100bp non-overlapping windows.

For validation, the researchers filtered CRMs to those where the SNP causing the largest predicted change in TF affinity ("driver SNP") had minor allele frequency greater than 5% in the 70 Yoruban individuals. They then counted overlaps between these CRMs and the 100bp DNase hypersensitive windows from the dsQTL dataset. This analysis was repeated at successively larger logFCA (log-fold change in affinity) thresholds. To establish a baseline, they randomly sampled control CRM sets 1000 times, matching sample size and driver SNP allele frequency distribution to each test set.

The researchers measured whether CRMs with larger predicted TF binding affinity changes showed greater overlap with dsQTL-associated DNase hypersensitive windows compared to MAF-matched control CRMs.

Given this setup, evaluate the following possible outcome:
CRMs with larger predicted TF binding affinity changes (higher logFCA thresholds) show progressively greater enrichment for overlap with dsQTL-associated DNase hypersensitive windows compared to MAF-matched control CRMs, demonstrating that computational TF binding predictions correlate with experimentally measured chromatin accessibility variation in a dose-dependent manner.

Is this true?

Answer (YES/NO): YES